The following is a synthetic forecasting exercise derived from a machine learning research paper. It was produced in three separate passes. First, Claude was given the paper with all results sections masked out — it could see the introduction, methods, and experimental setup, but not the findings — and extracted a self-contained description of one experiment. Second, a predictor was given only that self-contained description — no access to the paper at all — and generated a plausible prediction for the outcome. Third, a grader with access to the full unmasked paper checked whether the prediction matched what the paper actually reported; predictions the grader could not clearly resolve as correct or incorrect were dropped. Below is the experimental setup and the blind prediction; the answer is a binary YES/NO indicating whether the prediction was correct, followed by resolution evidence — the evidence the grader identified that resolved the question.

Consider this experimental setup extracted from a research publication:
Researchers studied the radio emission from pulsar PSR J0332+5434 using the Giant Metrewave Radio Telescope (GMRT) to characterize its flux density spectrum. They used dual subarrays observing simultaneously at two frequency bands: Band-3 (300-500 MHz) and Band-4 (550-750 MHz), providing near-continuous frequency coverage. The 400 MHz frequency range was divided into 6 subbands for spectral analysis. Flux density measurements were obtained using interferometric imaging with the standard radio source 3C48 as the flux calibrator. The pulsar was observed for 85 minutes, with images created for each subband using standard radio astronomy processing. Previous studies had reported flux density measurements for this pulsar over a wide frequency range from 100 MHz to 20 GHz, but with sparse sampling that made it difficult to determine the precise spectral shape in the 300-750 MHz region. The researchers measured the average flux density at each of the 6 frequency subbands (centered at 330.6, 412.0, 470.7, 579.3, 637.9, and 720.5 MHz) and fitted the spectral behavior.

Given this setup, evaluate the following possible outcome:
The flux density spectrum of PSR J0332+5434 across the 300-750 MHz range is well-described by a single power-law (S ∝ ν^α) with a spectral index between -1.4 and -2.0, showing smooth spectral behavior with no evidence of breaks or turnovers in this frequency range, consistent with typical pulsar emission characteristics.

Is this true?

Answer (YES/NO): NO